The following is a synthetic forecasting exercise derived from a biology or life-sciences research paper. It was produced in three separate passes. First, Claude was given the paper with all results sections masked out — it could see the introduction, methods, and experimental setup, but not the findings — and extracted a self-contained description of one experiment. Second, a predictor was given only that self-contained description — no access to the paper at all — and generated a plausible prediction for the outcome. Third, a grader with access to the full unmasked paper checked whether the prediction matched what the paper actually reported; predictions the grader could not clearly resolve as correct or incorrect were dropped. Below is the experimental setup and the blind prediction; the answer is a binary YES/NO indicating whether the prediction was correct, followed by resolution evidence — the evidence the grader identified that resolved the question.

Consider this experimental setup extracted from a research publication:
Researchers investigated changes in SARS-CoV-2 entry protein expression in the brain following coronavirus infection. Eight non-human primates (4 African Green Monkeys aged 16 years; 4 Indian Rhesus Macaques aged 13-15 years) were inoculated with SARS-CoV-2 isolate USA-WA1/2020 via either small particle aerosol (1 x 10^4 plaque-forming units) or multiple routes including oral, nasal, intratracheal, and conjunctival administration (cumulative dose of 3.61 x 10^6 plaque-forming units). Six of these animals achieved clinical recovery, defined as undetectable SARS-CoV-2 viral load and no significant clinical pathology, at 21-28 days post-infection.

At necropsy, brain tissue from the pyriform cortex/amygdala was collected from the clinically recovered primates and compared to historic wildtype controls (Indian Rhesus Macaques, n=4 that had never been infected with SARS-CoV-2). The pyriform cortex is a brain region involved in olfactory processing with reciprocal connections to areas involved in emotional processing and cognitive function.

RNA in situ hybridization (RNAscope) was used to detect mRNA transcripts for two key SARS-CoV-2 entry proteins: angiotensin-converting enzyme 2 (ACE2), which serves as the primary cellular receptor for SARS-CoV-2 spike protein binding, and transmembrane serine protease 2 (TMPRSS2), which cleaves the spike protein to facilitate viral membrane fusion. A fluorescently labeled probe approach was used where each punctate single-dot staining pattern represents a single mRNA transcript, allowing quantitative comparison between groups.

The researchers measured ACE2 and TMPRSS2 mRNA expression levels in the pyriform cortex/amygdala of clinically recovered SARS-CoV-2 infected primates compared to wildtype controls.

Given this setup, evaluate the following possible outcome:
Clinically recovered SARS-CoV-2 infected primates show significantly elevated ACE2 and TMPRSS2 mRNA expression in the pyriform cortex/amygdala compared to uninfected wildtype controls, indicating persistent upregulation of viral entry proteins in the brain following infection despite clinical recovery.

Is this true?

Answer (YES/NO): NO